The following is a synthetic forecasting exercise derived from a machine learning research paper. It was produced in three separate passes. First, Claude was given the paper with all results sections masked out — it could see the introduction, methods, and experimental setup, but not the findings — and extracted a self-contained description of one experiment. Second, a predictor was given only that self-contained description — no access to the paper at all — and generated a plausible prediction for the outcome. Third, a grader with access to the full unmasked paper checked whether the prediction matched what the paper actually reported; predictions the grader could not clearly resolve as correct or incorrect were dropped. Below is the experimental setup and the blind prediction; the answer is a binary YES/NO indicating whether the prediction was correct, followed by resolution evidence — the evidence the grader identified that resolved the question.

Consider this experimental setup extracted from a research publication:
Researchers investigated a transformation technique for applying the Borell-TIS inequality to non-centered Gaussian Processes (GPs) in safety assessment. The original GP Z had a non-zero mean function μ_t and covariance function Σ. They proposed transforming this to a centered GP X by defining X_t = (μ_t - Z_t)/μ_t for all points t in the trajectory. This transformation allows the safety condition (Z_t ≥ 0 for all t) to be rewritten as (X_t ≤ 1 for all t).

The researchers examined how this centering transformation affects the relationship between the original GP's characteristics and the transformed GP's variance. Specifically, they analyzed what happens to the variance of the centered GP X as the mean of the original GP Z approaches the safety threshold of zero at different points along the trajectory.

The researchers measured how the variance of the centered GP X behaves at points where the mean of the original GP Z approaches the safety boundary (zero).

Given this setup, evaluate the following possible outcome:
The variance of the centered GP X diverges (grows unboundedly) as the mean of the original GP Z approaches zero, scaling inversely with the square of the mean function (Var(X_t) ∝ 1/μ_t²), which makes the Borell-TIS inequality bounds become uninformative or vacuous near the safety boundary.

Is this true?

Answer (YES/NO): YES